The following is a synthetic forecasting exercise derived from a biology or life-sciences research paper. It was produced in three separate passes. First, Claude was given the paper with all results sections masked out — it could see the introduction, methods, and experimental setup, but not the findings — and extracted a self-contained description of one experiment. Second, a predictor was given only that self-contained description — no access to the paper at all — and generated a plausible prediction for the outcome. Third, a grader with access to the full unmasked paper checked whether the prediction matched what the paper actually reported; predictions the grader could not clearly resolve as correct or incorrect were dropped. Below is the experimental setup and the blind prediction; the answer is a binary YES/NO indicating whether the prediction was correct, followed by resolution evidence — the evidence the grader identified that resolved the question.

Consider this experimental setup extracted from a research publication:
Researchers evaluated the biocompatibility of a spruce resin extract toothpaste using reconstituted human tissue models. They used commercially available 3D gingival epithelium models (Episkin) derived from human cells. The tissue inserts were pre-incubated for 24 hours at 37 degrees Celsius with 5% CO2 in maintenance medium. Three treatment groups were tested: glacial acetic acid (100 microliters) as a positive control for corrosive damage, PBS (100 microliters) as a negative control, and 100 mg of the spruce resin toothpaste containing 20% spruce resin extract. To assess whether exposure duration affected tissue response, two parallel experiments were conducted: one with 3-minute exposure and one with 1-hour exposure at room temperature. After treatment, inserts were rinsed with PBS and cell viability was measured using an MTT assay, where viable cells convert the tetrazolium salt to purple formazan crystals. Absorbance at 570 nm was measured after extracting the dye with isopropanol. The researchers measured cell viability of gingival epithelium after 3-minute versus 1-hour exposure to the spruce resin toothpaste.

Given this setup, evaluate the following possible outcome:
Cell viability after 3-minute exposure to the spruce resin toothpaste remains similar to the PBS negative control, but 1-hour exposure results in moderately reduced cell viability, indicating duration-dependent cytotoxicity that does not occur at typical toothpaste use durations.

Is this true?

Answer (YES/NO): NO